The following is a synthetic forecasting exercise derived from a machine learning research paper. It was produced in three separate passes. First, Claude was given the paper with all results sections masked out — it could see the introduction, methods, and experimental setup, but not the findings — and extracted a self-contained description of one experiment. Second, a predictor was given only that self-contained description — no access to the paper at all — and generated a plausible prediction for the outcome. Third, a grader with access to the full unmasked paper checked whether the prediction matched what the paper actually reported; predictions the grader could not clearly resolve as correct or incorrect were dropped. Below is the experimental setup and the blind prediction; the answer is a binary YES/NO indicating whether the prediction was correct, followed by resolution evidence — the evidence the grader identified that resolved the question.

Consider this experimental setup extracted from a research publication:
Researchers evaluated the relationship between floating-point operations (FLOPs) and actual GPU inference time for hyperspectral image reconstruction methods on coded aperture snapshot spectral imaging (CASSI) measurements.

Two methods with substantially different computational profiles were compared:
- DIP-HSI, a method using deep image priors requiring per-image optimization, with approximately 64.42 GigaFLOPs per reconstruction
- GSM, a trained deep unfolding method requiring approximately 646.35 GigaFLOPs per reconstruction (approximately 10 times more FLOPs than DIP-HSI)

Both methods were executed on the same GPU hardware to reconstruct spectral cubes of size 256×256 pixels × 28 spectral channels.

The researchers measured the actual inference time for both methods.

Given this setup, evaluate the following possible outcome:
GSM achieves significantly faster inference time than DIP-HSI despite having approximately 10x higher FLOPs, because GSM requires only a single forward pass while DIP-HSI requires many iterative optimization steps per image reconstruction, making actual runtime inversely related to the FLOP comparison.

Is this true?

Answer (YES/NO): YES